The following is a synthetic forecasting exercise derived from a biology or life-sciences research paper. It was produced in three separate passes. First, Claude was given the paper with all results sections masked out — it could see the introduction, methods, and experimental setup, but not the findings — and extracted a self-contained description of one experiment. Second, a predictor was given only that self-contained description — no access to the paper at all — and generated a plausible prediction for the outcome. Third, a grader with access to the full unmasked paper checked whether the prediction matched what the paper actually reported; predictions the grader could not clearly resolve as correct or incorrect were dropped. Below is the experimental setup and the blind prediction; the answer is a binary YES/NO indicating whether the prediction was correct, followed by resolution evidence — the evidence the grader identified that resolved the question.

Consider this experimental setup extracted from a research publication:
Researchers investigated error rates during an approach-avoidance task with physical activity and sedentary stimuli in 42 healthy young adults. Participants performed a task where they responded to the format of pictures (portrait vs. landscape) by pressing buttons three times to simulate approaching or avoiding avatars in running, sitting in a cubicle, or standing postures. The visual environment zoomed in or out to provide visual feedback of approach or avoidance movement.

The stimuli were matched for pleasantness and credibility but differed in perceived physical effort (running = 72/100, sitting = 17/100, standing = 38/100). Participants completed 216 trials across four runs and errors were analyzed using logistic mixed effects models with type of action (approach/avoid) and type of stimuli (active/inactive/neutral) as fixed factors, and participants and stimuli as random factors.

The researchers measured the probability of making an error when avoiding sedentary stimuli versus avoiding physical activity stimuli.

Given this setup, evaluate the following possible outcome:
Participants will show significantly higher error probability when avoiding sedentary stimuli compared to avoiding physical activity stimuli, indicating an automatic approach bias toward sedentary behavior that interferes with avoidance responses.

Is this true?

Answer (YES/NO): YES